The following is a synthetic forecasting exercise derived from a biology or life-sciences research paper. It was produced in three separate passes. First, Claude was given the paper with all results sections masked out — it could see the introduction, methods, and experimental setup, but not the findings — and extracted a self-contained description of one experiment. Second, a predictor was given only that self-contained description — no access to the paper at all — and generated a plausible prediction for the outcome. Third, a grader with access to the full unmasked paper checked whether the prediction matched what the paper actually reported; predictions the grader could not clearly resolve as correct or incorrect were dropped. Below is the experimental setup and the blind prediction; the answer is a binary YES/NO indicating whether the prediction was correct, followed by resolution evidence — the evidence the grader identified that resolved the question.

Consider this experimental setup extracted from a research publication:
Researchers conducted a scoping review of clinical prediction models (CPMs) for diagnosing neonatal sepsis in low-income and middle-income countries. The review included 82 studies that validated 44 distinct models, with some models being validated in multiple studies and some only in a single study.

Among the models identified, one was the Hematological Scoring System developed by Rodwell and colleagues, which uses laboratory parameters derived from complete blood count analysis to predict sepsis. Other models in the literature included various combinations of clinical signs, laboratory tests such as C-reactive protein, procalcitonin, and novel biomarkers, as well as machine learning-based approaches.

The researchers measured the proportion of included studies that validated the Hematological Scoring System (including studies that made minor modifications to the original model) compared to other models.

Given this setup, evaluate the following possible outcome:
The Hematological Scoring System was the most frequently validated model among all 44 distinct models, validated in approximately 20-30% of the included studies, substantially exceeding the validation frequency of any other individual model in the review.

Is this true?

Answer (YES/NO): NO